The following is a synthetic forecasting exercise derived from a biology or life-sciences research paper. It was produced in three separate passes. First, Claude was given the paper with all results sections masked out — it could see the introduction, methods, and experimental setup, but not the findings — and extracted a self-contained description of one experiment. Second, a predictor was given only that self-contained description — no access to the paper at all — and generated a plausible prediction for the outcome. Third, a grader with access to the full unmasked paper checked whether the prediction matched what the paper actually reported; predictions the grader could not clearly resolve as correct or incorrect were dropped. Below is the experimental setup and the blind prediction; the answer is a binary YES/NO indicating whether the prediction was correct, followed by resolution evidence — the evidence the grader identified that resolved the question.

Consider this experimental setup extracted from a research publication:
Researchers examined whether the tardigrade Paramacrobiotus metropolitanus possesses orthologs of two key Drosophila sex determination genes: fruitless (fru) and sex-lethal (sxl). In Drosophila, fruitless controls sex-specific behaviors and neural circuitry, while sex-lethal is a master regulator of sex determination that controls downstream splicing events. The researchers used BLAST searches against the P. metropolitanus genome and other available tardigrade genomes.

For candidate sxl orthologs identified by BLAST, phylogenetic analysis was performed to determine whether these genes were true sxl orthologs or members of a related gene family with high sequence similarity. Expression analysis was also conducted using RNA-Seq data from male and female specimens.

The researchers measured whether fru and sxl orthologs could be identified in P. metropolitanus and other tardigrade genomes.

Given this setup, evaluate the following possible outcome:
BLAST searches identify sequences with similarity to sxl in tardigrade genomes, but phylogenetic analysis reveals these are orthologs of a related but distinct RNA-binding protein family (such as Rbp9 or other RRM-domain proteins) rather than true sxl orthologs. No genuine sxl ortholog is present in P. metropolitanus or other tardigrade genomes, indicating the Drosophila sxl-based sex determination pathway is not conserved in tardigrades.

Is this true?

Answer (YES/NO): NO